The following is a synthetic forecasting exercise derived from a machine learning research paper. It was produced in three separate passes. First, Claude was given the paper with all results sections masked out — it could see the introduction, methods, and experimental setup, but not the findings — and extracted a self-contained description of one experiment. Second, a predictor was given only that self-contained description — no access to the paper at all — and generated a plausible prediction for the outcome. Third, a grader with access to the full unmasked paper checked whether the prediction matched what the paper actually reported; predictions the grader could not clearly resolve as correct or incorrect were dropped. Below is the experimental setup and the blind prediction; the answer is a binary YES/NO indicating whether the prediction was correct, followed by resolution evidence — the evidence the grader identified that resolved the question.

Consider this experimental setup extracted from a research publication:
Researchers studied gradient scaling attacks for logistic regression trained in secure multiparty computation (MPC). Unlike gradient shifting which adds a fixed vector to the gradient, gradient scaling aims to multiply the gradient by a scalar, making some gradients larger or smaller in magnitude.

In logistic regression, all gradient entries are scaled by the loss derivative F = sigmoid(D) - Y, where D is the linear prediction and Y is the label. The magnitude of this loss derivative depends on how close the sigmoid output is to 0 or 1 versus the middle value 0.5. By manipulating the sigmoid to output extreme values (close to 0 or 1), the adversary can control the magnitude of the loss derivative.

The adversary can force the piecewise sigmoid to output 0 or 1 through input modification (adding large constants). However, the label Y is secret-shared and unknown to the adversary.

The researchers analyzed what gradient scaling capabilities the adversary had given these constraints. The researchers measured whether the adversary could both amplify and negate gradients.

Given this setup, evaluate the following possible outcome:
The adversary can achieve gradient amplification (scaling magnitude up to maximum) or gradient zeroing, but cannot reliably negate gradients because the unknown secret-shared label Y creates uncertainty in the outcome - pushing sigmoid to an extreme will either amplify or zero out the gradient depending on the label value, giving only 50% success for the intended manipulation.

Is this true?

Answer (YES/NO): NO